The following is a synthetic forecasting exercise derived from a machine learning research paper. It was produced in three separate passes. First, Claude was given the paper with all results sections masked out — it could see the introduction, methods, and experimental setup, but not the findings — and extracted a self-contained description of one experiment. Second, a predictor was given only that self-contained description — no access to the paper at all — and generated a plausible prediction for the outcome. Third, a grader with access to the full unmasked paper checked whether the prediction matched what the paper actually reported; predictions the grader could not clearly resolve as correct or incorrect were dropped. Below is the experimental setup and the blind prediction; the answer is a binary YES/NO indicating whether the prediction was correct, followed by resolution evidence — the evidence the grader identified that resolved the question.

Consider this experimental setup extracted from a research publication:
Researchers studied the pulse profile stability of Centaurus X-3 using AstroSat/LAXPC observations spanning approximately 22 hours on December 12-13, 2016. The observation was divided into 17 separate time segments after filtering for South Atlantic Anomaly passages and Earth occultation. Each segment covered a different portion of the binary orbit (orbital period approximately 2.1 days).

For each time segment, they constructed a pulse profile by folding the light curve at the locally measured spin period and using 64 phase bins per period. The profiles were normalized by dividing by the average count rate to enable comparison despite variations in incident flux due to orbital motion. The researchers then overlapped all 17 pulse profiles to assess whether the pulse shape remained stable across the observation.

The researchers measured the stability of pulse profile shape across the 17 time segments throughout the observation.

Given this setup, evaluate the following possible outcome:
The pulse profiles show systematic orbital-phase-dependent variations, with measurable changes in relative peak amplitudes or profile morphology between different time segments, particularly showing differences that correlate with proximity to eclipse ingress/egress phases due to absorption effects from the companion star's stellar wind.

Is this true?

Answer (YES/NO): NO